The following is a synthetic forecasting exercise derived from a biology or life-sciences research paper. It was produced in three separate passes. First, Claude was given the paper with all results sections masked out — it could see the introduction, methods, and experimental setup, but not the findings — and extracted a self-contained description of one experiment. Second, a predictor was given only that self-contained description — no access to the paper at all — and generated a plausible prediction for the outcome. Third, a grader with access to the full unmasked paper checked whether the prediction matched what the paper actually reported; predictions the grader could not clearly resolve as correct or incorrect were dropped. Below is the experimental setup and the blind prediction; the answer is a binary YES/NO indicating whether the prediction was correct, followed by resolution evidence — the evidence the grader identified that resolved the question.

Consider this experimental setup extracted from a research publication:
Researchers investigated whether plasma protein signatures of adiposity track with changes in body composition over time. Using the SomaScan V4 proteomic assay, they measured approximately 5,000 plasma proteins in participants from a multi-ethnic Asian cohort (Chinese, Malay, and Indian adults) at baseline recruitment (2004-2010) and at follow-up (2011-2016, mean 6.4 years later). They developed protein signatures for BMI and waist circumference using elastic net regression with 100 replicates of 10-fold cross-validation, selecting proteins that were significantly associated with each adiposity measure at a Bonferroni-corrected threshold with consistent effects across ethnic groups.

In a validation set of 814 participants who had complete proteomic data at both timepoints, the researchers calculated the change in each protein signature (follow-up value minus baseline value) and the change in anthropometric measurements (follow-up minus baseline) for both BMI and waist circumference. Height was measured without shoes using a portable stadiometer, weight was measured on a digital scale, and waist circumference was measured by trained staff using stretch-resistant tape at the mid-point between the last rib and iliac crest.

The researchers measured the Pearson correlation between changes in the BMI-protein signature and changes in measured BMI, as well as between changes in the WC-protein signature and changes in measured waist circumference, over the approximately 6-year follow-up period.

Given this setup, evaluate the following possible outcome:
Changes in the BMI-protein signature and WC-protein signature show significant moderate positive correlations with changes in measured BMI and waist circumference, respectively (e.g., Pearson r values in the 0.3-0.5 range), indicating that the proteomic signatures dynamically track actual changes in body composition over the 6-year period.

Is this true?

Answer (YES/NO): YES